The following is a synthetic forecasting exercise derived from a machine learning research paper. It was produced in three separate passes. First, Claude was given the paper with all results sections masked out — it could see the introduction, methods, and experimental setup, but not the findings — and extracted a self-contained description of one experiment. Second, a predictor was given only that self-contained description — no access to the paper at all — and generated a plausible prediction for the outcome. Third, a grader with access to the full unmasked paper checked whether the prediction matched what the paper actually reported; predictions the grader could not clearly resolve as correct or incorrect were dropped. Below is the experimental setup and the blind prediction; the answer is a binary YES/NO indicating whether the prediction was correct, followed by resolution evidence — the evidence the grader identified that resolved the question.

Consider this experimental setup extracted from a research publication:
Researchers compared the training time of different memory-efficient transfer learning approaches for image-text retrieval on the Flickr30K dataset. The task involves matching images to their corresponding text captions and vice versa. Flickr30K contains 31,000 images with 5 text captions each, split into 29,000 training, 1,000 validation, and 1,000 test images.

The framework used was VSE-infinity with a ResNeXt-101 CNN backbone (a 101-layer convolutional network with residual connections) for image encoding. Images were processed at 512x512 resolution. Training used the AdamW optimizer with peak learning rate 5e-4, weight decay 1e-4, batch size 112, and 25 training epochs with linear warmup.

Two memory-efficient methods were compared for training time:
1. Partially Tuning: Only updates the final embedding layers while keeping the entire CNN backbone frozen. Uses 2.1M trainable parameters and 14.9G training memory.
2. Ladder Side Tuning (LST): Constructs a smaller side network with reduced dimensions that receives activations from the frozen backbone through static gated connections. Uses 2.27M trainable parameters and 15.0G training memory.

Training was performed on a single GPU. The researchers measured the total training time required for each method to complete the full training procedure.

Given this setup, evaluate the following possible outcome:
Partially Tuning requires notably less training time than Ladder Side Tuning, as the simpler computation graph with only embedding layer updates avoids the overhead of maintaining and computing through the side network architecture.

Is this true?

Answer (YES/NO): YES